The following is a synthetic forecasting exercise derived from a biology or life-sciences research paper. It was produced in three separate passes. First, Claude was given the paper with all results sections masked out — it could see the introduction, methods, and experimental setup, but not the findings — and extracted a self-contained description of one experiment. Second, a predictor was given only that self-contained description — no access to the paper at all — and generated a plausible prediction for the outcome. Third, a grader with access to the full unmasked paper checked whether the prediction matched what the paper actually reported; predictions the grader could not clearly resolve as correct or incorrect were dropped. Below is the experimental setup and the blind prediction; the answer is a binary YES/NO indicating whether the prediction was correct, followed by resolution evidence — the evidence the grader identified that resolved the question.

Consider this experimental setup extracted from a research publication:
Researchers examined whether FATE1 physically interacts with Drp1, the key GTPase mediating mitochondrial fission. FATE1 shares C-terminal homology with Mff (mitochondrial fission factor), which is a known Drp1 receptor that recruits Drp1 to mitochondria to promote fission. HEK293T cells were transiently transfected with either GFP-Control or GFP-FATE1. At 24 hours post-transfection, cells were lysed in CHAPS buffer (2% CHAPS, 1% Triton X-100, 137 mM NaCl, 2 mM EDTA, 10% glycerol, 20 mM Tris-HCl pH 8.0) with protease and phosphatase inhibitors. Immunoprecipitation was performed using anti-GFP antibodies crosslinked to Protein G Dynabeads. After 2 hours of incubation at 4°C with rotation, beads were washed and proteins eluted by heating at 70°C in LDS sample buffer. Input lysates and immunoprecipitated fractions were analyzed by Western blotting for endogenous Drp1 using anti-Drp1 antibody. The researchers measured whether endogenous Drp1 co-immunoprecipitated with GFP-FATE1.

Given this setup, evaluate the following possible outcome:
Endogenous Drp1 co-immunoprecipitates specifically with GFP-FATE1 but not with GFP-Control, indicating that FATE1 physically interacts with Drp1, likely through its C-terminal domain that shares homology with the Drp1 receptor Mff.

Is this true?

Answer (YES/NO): NO